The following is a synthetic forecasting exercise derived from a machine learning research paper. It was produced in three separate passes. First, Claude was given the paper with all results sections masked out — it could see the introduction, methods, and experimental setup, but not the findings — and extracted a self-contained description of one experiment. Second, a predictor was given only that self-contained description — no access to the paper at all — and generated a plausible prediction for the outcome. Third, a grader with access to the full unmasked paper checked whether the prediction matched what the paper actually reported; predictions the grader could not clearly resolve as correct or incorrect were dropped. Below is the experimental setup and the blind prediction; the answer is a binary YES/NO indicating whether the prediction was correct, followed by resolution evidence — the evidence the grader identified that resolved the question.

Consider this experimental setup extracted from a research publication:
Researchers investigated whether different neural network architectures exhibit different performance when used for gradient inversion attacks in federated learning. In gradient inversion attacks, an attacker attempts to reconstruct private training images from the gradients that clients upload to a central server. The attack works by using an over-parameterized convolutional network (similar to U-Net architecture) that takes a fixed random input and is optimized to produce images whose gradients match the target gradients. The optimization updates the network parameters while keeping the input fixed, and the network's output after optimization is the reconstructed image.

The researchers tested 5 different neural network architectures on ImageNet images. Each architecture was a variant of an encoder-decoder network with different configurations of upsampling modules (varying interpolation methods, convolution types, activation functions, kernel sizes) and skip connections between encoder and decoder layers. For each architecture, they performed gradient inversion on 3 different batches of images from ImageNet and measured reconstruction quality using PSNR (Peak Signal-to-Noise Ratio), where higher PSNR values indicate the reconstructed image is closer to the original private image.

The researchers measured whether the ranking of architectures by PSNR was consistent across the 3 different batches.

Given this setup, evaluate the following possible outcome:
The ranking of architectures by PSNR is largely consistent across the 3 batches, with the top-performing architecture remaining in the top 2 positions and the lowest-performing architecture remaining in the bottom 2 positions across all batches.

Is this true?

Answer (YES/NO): NO